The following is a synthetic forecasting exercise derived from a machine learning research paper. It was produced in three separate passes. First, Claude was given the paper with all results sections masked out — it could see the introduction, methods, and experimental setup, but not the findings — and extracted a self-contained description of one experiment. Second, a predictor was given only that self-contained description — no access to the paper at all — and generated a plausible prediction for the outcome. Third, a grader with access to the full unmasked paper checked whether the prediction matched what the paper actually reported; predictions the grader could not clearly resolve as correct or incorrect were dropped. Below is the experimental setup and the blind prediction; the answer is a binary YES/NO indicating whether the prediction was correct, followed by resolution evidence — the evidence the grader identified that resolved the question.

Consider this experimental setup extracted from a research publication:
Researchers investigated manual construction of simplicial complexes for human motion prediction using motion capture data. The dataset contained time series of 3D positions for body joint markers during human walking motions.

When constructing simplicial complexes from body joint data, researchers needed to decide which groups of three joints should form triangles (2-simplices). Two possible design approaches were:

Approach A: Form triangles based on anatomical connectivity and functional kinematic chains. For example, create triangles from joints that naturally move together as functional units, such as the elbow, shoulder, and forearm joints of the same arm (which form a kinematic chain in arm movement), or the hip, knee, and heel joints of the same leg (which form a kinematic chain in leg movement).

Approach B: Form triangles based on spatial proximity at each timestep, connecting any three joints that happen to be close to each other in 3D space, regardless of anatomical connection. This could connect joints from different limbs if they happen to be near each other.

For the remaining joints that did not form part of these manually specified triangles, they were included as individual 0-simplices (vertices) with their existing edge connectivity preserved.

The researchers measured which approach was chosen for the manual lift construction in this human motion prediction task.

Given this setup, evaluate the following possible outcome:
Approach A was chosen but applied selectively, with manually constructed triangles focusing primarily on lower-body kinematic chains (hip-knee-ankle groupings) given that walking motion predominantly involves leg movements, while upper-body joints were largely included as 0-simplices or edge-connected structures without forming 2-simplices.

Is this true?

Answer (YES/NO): NO